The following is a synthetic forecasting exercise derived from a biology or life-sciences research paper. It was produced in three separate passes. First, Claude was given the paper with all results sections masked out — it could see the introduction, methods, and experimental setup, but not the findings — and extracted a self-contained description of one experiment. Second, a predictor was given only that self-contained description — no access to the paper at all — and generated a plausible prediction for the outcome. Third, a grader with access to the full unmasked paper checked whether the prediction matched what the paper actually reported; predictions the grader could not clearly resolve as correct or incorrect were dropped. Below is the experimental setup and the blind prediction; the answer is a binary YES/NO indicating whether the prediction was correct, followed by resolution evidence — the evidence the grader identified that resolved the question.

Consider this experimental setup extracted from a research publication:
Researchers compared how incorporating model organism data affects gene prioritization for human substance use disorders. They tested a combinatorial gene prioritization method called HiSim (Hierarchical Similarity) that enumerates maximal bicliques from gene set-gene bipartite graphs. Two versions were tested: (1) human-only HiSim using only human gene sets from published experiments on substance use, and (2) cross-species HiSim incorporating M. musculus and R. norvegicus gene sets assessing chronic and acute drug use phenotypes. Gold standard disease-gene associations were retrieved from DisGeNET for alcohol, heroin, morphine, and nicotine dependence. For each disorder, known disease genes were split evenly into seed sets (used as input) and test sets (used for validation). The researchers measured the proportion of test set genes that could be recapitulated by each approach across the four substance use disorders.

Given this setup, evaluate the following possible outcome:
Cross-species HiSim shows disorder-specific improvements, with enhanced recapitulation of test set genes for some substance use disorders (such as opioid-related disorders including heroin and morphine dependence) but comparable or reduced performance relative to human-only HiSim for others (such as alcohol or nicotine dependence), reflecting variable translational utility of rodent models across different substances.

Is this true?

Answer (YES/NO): NO